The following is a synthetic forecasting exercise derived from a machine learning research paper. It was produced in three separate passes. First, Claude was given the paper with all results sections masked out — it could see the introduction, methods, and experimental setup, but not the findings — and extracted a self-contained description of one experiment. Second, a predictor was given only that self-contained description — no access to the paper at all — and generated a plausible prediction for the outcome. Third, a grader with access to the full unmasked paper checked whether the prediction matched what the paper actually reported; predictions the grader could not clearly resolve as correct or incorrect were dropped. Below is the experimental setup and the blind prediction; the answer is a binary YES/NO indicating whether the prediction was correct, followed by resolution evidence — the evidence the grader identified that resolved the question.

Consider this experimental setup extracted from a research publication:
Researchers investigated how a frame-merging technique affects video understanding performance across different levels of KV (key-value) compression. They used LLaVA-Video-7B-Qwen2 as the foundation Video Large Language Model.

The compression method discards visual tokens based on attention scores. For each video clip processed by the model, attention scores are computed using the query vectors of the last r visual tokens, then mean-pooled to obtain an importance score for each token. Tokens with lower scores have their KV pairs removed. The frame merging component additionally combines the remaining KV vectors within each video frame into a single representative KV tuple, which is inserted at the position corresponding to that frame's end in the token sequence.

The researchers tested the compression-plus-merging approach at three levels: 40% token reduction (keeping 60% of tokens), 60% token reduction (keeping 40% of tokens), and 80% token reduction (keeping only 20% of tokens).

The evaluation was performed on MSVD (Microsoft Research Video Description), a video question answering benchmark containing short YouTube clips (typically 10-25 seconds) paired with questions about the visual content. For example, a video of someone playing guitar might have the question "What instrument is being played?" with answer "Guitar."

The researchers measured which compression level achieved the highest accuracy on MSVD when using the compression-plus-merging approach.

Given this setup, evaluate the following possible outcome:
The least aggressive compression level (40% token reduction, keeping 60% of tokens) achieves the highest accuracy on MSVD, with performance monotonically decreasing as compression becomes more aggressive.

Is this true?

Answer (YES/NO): NO